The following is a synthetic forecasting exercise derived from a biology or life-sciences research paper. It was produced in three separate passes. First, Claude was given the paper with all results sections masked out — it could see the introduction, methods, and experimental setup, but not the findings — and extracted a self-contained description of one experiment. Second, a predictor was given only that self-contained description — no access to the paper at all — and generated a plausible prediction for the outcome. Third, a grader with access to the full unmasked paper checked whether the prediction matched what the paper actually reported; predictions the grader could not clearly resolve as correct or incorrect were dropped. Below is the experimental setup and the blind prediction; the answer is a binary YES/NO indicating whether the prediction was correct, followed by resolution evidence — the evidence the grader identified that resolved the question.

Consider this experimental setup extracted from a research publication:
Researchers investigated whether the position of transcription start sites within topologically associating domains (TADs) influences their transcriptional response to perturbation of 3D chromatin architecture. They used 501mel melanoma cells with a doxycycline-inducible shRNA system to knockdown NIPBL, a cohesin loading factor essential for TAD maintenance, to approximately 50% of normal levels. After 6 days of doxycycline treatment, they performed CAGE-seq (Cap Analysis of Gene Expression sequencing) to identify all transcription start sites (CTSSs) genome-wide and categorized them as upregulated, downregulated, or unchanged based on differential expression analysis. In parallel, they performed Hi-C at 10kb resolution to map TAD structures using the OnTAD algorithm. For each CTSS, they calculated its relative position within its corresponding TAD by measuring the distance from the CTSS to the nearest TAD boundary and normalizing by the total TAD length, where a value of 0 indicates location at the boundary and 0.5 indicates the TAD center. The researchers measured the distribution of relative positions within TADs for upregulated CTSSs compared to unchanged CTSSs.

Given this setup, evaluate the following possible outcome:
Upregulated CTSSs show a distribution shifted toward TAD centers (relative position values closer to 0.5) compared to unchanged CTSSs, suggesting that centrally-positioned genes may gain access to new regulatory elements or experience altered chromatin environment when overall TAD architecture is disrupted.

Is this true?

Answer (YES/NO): YES